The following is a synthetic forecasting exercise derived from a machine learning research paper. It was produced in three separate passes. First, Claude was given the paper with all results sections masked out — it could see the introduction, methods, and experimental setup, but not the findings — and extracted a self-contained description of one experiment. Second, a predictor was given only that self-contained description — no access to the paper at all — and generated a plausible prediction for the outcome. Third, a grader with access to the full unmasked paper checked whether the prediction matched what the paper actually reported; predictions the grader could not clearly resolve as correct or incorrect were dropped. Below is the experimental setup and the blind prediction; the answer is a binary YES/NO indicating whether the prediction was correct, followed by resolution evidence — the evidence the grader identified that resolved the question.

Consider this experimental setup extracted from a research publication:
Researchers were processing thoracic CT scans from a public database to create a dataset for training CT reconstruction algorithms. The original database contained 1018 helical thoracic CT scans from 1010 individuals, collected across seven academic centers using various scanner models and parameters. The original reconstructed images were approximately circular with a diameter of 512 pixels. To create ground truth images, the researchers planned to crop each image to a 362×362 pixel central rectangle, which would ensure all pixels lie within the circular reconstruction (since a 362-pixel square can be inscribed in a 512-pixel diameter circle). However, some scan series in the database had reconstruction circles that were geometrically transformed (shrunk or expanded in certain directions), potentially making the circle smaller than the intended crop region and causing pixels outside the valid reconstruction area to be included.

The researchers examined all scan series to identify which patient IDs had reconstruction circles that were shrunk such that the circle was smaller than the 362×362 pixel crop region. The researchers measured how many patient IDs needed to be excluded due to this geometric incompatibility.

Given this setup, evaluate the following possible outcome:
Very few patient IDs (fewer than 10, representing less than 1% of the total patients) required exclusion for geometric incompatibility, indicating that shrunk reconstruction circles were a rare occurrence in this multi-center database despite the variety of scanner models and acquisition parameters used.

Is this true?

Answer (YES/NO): NO